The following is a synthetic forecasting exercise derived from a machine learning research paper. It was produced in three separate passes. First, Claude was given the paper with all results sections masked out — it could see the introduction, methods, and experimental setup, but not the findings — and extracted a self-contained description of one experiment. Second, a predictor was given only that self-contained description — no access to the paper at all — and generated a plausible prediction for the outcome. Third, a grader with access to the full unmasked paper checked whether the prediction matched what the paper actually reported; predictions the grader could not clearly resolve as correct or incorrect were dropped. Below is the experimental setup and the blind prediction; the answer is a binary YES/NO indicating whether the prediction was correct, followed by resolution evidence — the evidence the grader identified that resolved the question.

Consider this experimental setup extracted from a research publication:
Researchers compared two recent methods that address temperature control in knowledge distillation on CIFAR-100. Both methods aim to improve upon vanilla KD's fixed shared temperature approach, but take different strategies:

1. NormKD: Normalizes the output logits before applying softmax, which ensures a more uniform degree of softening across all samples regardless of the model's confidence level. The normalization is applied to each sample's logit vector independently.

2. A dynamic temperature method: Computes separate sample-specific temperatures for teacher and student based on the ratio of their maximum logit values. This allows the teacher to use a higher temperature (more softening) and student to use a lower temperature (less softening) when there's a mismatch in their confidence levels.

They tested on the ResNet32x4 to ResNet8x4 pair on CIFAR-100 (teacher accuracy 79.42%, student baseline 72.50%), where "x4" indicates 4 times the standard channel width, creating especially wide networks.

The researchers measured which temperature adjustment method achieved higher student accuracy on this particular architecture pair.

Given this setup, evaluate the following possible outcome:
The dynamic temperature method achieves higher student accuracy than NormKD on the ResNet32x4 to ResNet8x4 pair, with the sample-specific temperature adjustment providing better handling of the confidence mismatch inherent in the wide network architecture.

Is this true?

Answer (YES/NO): NO